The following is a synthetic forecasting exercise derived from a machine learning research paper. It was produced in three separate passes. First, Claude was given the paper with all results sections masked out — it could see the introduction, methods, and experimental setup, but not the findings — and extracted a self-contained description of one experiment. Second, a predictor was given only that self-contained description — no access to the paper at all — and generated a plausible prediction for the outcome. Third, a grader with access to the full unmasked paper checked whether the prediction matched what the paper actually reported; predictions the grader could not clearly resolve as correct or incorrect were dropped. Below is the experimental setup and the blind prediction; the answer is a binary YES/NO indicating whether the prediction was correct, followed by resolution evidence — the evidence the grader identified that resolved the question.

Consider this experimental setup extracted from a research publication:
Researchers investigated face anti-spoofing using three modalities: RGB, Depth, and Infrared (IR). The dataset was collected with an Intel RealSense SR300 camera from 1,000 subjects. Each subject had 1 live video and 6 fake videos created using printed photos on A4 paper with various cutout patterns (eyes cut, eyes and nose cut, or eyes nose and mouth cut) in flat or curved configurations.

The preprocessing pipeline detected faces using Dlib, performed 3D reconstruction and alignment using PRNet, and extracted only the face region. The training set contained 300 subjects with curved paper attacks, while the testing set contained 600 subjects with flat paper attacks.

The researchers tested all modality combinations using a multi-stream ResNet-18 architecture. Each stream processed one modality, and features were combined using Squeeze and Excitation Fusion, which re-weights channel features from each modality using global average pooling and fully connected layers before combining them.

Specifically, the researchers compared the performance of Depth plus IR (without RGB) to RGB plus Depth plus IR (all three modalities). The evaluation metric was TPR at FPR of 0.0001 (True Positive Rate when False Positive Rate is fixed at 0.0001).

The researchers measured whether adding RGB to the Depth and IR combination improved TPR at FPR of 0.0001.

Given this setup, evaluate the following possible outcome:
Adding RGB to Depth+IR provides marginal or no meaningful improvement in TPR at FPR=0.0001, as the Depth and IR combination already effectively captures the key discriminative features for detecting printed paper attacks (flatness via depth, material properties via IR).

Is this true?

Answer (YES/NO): NO